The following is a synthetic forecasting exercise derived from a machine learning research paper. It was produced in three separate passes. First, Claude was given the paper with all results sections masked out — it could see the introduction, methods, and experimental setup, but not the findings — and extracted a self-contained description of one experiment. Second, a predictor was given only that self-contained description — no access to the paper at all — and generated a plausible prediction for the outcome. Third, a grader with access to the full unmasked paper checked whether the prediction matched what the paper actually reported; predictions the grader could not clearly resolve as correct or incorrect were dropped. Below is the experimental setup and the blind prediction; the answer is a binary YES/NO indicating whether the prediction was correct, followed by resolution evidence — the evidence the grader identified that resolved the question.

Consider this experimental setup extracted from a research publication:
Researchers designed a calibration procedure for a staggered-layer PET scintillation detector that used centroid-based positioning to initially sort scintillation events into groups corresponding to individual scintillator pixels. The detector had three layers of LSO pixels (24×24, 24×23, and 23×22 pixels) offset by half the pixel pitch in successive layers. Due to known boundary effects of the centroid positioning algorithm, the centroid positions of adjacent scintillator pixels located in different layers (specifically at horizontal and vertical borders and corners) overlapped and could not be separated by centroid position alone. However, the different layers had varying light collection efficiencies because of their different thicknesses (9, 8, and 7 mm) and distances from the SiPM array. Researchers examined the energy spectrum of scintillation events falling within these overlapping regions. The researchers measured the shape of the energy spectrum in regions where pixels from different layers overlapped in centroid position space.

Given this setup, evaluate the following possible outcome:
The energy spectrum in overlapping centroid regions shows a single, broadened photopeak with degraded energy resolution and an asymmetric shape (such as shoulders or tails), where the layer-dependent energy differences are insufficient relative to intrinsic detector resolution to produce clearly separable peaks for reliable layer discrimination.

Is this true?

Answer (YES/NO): NO